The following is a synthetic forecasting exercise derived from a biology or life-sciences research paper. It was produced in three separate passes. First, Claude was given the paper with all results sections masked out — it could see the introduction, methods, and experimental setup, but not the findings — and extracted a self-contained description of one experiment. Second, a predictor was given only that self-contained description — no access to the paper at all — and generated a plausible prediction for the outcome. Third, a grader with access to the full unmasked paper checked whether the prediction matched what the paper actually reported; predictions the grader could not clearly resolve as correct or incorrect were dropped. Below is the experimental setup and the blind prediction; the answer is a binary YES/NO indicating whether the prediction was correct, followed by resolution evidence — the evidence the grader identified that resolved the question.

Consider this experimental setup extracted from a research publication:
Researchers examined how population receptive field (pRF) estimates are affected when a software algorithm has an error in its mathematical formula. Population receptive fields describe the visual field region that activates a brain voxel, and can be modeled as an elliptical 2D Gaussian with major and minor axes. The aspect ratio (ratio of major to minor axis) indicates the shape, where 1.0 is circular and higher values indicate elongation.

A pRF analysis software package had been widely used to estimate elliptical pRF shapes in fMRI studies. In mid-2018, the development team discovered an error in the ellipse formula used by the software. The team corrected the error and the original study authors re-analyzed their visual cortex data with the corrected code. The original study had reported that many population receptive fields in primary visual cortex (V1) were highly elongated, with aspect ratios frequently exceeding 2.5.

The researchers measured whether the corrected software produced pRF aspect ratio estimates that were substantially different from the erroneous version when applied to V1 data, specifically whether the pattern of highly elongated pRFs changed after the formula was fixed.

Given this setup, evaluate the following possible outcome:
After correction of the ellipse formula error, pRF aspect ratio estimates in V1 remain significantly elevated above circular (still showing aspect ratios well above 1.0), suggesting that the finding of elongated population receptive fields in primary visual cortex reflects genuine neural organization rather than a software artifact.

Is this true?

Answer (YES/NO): NO